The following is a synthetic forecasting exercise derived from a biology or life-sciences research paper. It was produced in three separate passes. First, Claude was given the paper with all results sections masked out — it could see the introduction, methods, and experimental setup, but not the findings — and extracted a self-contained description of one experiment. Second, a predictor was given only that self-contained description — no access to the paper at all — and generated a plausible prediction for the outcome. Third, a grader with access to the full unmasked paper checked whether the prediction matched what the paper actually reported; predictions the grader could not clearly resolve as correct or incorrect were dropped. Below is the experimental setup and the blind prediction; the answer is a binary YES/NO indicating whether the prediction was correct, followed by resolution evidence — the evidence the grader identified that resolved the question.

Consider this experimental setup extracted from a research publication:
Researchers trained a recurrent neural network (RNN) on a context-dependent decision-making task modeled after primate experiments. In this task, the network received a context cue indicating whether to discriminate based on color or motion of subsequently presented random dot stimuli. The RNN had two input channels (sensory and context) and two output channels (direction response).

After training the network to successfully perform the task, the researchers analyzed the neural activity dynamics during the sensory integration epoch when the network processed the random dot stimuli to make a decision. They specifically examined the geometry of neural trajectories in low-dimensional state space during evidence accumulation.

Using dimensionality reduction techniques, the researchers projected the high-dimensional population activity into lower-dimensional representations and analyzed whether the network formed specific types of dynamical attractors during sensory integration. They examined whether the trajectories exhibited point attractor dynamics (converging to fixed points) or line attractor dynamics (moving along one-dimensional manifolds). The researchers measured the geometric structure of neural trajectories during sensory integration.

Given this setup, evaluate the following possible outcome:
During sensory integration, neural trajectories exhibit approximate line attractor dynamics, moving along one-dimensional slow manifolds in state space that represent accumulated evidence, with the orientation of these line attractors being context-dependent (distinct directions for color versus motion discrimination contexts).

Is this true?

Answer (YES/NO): YES